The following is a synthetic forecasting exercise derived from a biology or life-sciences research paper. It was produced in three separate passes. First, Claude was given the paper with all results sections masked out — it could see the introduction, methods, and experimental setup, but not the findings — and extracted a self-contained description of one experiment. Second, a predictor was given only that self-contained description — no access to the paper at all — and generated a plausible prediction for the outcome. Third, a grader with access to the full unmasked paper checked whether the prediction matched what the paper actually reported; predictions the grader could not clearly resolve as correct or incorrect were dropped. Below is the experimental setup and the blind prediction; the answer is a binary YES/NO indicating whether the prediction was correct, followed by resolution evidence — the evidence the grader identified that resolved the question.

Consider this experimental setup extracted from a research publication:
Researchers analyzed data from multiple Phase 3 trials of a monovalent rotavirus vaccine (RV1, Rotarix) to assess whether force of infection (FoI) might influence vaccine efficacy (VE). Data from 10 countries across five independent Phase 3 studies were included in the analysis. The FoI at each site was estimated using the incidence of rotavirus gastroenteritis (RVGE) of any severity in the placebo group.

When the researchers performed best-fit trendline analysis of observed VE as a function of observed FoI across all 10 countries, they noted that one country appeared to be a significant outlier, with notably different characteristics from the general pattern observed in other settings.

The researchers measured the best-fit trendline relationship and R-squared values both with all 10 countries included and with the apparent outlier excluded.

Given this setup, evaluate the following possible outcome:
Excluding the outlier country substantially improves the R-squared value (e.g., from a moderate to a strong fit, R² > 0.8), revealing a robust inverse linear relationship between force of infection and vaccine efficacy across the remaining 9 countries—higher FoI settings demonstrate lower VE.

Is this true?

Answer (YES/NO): NO